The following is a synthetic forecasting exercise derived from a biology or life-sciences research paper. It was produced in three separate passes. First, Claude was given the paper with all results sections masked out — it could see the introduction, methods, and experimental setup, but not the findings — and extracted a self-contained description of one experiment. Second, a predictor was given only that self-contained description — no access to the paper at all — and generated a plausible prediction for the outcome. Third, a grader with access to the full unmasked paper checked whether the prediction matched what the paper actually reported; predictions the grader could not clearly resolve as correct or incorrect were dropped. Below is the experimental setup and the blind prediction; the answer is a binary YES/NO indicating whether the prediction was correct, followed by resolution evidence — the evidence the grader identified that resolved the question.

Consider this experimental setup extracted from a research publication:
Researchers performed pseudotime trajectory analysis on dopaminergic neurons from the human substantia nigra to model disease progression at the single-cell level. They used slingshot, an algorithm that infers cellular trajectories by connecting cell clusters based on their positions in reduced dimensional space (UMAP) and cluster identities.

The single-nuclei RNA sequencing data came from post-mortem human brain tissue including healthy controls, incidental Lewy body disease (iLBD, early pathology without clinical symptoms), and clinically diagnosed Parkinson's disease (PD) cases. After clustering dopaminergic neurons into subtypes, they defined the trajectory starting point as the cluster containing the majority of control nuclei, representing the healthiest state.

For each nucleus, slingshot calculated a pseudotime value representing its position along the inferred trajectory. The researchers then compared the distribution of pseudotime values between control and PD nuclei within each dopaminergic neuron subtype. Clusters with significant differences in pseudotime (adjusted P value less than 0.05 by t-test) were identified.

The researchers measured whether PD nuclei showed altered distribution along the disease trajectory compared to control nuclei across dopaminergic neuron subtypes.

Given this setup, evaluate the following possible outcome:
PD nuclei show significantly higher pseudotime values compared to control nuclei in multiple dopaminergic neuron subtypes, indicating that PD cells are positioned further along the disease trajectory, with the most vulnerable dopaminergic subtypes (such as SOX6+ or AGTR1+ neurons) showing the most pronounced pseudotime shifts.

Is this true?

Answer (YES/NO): NO